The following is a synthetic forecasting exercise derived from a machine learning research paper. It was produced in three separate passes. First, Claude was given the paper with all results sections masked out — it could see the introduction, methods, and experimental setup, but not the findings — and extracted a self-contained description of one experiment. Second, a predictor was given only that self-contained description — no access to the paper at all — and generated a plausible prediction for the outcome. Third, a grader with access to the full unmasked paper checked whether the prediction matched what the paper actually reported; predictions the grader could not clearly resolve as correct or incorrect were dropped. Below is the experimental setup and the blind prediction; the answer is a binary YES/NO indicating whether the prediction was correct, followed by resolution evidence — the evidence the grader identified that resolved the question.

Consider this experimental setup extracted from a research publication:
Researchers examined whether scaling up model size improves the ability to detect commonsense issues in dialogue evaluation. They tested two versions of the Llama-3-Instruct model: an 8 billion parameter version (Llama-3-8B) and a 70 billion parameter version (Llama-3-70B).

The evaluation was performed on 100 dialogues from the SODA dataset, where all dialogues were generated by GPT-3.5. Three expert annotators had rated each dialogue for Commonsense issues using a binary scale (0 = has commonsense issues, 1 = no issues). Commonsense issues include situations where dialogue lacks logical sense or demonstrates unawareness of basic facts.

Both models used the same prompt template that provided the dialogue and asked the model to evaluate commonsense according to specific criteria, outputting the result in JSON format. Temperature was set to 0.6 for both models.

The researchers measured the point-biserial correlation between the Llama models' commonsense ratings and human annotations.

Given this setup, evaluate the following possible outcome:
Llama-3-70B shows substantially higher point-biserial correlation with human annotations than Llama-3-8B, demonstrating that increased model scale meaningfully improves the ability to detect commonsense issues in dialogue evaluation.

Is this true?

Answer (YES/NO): NO